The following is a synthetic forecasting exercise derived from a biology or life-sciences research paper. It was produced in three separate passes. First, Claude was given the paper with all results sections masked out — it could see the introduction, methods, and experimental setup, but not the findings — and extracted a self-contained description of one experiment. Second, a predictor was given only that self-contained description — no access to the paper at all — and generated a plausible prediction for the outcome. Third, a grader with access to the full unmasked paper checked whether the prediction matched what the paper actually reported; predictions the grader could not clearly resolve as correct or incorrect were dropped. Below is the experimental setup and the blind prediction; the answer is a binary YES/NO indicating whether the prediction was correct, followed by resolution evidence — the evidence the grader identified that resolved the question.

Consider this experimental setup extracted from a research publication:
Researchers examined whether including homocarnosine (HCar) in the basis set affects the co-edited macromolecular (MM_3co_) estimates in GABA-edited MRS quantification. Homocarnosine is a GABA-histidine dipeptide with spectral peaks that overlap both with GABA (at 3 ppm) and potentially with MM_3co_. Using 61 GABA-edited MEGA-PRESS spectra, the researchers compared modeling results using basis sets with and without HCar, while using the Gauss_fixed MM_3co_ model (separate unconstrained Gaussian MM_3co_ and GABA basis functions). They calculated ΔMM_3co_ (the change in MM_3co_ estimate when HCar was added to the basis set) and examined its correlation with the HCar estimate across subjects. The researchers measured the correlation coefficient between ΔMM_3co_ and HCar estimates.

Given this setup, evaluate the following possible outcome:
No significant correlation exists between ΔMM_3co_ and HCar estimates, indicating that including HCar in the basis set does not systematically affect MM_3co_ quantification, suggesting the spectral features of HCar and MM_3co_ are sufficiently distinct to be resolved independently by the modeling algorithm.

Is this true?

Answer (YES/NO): NO